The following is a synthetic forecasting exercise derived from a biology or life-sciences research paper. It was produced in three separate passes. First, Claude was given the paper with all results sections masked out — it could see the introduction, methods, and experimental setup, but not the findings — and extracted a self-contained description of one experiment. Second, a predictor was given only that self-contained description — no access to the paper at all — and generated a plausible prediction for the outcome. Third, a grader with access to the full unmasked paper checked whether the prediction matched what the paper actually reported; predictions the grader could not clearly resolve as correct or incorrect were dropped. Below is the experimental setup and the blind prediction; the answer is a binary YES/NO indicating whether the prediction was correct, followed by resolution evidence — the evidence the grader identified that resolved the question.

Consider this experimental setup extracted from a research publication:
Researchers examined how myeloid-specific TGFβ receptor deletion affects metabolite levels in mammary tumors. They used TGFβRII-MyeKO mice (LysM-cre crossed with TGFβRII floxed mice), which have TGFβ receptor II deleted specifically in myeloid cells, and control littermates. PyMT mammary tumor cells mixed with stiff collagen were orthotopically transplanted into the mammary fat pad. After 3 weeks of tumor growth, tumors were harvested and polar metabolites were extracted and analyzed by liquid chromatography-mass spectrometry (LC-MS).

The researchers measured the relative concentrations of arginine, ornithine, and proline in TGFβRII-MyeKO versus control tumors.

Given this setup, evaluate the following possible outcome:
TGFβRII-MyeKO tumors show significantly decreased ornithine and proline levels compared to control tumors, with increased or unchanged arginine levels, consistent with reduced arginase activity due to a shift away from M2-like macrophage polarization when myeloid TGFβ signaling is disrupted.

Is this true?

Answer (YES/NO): YES